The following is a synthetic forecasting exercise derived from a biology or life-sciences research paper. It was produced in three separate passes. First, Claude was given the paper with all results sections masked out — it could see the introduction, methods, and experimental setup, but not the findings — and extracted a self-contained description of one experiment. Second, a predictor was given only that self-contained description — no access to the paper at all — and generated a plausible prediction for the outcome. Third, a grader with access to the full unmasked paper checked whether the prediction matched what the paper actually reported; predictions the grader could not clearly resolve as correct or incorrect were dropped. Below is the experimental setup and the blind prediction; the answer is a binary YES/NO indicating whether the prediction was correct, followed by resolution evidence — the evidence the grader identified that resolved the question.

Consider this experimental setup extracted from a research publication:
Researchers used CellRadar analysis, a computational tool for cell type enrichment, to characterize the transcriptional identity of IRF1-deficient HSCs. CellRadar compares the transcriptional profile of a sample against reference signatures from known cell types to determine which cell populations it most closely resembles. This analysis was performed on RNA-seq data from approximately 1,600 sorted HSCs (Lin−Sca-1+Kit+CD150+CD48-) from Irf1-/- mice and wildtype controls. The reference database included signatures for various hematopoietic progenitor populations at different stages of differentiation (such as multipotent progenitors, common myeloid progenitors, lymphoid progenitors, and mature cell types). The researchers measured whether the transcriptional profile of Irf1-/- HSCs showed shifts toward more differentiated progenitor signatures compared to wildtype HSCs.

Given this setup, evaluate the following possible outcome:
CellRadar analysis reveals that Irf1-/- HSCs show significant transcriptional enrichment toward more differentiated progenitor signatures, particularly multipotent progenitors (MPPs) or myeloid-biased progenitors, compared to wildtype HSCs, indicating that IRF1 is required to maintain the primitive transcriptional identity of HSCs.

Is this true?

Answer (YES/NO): NO